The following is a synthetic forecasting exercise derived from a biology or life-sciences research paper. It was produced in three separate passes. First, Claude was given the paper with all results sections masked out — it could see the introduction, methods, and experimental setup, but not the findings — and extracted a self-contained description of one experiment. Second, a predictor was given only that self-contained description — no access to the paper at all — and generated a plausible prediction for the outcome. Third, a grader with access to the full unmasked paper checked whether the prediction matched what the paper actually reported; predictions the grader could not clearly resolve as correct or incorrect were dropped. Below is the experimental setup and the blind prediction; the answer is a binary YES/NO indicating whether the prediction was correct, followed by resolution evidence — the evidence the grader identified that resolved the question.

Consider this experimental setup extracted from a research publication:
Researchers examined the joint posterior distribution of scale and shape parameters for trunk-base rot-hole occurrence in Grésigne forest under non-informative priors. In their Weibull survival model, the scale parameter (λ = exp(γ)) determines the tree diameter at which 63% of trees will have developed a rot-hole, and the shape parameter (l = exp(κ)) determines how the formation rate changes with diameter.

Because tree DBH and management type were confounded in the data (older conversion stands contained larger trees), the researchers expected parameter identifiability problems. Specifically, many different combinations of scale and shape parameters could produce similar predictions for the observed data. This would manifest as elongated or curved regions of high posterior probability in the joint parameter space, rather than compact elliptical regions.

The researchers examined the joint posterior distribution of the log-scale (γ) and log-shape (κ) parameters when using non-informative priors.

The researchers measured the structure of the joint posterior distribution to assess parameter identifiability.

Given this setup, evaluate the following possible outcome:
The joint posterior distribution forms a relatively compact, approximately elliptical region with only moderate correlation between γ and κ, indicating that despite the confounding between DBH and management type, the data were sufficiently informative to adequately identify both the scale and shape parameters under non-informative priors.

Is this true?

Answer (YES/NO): NO